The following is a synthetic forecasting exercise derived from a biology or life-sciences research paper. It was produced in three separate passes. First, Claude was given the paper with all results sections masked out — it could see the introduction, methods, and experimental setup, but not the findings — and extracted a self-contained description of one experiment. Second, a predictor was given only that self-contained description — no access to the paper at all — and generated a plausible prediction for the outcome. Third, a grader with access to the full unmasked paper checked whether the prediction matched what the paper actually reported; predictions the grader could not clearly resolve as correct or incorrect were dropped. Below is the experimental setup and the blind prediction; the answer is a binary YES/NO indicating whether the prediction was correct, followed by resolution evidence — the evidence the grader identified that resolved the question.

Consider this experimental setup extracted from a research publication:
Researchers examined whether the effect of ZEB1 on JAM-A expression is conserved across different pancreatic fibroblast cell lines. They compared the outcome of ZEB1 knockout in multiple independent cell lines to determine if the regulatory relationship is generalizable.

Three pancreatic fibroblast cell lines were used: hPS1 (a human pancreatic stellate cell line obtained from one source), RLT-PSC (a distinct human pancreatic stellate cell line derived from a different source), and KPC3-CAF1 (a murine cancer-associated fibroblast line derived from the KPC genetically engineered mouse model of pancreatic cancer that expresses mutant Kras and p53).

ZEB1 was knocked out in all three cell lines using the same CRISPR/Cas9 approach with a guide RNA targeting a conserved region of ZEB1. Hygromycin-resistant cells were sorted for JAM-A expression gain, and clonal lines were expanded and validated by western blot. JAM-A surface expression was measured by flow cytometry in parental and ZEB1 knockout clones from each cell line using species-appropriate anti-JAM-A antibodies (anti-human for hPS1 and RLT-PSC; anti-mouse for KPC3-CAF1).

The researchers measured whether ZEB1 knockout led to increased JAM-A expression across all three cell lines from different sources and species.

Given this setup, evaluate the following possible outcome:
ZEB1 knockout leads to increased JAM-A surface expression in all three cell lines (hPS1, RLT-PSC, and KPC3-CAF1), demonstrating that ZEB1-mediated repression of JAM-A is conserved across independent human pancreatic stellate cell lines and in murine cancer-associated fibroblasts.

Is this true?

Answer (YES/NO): YES